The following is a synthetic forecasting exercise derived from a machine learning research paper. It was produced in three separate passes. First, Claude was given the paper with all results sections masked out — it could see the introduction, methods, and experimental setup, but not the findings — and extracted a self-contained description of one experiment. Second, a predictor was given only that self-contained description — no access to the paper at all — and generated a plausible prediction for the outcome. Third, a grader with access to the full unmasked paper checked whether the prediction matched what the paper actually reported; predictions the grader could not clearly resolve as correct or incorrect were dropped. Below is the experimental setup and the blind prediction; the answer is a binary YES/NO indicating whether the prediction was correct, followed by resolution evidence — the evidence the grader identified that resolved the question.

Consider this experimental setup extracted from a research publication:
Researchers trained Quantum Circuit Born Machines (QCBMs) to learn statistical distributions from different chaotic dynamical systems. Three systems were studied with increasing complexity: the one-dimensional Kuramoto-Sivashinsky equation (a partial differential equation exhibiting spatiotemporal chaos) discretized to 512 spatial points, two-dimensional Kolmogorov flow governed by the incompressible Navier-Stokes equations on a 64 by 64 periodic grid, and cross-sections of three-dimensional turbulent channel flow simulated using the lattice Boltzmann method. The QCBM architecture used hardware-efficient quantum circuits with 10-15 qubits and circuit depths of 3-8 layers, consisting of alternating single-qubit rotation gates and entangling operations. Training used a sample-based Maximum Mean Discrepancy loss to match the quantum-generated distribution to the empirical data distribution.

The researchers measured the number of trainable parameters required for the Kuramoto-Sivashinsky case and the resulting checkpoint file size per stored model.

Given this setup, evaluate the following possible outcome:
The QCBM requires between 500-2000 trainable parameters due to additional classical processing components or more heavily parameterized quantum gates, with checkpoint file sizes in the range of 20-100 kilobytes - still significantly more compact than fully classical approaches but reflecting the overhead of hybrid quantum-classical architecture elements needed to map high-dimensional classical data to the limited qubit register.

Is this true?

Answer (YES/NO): NO